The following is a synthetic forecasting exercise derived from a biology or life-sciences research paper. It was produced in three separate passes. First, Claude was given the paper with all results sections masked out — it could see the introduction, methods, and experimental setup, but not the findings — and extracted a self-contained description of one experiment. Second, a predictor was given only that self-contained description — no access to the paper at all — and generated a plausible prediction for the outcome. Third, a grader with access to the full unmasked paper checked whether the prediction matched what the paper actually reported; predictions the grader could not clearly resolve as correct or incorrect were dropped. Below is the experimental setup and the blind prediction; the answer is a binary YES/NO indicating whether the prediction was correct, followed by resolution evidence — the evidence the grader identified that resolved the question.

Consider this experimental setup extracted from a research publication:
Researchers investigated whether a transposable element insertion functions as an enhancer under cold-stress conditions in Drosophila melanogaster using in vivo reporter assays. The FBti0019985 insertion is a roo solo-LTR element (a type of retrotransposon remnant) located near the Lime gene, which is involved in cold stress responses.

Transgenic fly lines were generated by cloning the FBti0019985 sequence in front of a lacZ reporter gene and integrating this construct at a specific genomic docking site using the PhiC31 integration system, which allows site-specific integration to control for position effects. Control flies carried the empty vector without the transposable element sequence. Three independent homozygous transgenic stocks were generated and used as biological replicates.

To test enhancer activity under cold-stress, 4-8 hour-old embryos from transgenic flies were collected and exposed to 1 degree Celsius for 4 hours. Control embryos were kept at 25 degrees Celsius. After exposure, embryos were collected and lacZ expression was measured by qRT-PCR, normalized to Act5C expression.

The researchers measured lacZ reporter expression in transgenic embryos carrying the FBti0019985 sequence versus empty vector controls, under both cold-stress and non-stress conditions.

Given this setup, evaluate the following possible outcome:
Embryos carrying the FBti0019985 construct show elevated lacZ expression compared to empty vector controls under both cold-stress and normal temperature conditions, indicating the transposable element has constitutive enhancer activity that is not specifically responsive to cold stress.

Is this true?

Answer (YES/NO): NO